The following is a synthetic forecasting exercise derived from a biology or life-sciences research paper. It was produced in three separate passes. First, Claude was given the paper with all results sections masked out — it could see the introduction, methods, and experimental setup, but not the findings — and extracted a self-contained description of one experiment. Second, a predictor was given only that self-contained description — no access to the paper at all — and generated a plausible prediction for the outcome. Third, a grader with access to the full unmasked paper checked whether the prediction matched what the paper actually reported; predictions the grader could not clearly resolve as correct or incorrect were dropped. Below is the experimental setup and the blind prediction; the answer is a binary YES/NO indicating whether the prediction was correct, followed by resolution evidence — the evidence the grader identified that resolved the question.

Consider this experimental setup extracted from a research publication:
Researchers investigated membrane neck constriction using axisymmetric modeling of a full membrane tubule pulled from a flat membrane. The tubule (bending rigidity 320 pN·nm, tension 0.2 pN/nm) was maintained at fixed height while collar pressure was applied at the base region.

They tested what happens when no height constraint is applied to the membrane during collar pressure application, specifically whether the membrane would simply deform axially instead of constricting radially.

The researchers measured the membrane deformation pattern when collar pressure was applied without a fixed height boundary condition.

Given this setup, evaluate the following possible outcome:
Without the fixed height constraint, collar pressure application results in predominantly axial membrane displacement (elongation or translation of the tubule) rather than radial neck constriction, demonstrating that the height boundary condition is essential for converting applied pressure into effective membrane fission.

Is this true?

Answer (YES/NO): YES